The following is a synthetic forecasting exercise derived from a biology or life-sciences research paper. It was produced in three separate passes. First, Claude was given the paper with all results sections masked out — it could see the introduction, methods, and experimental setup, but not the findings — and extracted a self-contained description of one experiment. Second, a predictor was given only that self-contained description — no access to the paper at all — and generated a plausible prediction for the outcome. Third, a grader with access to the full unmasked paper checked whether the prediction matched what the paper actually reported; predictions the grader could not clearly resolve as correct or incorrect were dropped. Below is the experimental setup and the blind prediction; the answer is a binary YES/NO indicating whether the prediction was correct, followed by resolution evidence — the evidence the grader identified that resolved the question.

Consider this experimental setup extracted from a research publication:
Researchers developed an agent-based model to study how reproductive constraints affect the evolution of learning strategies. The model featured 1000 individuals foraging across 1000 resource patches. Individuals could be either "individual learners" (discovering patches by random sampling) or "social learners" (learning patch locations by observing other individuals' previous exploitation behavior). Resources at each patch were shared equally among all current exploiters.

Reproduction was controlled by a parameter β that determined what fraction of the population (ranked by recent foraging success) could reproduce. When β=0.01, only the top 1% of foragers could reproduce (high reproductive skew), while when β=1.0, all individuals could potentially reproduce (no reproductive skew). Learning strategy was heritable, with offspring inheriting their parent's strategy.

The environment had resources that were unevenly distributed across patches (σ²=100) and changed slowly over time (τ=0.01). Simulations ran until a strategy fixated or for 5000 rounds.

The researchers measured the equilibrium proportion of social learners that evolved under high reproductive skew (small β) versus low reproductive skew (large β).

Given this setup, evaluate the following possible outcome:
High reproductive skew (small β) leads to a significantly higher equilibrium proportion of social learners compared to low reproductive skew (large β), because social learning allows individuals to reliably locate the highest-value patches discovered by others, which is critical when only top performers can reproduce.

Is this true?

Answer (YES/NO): NO